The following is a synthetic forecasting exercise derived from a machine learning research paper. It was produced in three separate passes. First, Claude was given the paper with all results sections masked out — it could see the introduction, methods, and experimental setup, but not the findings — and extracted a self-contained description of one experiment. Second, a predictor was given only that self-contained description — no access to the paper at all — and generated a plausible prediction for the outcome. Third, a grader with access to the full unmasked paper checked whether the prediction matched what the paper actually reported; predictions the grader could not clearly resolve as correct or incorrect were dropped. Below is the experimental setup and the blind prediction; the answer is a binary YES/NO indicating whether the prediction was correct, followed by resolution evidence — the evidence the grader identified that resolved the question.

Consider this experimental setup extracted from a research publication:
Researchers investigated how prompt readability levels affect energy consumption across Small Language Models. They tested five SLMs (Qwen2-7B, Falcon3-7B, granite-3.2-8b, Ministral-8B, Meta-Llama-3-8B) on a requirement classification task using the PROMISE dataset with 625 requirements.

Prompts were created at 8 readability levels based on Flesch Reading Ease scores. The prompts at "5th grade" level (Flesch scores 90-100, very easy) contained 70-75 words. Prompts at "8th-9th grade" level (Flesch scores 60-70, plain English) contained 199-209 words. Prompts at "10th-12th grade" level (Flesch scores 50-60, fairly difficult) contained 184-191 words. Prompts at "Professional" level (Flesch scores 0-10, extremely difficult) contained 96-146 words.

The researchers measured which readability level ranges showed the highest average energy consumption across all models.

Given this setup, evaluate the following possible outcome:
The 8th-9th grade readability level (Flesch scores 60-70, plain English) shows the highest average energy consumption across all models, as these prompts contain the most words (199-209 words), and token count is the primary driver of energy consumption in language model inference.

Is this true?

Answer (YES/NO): NO